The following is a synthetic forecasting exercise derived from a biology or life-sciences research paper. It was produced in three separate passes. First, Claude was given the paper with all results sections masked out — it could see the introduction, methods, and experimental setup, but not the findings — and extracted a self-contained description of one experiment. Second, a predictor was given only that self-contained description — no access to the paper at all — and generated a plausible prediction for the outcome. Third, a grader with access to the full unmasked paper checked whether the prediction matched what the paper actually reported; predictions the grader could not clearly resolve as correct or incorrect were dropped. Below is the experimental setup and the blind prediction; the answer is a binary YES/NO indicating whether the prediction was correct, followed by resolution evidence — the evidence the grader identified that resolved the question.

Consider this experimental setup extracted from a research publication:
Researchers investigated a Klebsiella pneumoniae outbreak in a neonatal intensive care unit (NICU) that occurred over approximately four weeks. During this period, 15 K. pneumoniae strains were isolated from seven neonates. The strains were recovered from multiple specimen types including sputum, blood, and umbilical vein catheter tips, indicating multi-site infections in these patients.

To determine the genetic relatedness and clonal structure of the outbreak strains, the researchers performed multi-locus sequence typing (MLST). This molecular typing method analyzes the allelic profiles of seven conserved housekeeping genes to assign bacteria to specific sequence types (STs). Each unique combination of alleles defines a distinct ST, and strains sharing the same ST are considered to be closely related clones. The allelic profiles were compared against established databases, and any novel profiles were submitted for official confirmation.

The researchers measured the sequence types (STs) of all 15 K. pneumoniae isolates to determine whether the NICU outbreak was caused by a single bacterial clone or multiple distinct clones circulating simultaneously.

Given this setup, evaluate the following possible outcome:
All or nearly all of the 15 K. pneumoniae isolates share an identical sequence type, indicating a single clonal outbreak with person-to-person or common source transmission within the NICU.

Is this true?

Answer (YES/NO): NO